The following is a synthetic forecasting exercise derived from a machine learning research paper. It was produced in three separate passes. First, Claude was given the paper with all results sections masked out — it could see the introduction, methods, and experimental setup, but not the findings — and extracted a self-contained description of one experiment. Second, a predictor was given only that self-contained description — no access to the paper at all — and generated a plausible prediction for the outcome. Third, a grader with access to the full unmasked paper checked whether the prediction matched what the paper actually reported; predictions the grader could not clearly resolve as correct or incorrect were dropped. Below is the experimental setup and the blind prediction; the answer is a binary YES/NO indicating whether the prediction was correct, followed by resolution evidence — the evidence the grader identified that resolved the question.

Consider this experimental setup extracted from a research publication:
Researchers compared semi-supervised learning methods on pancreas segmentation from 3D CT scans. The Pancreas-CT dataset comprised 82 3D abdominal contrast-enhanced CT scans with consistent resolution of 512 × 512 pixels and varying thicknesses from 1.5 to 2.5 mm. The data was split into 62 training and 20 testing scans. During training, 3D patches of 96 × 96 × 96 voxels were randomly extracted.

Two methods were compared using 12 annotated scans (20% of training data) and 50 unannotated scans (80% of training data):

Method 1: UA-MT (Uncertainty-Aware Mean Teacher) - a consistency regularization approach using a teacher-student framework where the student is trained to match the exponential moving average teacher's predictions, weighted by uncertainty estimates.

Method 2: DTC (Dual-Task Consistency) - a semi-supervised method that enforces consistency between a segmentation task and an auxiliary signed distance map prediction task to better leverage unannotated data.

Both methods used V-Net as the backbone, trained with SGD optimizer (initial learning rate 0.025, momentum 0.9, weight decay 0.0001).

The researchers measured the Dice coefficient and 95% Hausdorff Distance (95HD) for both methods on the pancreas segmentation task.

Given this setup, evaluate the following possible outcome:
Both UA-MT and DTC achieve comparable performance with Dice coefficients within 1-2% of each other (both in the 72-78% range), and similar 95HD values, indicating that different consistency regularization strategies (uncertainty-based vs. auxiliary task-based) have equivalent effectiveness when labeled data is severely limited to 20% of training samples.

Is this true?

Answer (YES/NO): NO